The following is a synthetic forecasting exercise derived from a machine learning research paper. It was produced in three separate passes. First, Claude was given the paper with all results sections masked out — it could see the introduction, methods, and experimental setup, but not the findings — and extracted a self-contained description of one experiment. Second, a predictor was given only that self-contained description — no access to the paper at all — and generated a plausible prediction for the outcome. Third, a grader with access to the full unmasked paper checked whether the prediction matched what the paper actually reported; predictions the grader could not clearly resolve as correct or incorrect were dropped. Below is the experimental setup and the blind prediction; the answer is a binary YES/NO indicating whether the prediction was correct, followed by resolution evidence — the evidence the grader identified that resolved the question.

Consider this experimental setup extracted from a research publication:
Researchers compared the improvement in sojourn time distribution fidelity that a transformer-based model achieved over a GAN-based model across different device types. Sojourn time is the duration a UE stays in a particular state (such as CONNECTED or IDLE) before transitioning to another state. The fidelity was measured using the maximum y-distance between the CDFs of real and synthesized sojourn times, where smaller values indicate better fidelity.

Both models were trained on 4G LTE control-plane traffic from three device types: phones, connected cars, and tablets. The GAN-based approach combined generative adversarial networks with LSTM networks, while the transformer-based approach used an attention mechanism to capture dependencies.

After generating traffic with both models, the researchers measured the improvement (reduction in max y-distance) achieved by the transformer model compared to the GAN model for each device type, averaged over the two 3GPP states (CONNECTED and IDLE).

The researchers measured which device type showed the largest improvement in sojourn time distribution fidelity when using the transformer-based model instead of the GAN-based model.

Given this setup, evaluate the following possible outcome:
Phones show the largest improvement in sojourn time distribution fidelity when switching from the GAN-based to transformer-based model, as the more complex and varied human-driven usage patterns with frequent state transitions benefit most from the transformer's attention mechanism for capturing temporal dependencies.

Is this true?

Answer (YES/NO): NO